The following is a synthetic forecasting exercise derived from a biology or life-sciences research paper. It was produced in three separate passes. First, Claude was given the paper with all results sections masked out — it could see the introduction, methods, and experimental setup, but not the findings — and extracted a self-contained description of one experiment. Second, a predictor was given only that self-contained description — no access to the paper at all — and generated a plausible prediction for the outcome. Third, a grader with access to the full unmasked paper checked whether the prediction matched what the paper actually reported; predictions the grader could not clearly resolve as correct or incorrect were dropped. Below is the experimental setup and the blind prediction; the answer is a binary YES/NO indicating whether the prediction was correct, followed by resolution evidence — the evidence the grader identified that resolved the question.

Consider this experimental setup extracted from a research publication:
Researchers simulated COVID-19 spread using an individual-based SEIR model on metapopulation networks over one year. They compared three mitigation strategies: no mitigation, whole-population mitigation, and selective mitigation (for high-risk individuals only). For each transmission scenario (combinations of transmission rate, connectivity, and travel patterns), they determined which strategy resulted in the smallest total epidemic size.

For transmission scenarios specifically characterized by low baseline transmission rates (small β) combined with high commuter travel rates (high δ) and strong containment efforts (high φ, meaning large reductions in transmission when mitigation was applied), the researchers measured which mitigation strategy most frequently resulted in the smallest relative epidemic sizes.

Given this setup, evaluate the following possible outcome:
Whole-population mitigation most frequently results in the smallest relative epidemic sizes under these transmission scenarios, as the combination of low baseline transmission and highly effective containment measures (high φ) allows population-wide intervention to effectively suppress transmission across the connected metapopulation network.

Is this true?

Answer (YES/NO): YES